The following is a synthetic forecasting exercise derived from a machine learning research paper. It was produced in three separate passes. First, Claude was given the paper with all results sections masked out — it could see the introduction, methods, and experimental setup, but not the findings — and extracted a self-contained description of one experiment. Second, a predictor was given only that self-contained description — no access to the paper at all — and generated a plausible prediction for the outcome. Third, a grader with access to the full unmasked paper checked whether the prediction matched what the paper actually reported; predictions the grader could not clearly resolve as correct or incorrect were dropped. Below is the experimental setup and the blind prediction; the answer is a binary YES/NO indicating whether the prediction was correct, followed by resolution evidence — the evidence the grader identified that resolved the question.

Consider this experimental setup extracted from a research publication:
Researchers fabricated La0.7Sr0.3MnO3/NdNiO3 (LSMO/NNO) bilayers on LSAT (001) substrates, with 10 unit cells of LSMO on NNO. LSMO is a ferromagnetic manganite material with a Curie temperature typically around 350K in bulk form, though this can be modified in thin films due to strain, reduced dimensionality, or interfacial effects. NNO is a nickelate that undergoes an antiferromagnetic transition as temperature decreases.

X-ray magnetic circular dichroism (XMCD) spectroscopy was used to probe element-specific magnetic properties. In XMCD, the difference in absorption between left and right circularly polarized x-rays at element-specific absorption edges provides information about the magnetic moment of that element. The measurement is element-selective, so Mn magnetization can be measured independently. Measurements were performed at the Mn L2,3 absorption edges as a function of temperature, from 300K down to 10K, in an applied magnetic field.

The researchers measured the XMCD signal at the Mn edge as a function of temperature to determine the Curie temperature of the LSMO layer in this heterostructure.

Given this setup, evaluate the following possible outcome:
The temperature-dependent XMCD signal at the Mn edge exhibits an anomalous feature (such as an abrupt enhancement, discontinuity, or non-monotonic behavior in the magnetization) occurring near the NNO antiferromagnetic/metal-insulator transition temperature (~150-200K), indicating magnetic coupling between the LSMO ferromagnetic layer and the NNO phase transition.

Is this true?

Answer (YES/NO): NO